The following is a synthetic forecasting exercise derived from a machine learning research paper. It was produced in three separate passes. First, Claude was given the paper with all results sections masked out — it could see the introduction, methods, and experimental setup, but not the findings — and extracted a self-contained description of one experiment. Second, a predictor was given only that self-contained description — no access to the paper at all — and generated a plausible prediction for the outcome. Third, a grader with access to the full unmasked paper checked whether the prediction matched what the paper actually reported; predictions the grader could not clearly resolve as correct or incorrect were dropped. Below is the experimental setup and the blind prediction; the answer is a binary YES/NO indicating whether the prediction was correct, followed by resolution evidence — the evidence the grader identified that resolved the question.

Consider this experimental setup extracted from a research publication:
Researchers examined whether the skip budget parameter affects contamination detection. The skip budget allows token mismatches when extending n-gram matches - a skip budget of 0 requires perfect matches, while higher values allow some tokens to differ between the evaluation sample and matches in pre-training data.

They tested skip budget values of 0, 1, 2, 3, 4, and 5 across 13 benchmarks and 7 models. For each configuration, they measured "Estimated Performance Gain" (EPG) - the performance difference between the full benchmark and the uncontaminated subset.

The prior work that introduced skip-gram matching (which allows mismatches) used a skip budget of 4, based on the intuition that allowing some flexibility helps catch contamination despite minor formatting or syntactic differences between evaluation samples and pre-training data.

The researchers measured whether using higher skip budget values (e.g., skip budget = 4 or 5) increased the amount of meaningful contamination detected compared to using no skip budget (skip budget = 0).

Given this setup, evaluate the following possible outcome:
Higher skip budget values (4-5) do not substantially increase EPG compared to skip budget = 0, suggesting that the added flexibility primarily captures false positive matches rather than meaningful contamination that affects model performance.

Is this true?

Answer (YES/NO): YES